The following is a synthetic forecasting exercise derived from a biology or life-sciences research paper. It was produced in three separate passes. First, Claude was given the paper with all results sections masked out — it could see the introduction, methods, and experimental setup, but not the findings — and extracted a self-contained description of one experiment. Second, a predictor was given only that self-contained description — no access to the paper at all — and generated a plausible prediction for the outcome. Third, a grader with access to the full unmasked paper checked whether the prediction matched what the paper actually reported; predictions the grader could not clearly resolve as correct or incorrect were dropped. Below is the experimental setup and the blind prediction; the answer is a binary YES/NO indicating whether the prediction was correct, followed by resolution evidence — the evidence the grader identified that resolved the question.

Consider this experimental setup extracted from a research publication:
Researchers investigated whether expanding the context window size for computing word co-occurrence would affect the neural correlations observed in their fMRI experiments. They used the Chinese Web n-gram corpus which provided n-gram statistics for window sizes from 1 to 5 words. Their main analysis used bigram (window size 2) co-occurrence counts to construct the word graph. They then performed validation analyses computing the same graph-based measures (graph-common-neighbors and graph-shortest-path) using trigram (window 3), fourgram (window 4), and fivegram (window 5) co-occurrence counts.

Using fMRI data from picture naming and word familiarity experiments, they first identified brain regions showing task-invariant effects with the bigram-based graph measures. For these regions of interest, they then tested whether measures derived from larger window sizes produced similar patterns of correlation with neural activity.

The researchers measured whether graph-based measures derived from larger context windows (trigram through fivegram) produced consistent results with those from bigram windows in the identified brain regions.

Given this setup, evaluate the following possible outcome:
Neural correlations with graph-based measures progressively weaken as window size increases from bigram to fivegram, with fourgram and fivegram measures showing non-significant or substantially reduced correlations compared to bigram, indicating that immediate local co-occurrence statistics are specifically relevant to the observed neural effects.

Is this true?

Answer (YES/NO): NO